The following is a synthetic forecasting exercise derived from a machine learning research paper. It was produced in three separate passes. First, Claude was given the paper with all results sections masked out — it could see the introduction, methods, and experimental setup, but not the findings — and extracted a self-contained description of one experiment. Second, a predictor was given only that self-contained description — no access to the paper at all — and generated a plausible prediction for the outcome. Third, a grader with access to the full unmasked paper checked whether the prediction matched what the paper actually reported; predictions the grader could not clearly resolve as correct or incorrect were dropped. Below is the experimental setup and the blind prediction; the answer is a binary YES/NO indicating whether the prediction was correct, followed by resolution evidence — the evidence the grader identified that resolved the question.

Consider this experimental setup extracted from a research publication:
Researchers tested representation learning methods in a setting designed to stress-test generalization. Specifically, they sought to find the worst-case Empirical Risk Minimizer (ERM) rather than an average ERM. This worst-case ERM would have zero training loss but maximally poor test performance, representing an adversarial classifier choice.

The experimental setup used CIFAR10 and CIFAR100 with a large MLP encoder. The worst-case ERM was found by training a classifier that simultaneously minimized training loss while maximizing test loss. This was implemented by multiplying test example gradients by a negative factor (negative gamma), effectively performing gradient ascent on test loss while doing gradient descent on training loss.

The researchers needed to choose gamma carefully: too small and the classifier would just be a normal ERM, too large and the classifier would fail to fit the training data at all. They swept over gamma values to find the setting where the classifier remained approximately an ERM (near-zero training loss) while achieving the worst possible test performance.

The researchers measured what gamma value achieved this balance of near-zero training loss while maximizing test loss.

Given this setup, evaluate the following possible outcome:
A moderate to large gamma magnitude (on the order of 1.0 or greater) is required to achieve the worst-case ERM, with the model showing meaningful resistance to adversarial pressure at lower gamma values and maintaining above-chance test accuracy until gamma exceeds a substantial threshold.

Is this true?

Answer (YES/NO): NO